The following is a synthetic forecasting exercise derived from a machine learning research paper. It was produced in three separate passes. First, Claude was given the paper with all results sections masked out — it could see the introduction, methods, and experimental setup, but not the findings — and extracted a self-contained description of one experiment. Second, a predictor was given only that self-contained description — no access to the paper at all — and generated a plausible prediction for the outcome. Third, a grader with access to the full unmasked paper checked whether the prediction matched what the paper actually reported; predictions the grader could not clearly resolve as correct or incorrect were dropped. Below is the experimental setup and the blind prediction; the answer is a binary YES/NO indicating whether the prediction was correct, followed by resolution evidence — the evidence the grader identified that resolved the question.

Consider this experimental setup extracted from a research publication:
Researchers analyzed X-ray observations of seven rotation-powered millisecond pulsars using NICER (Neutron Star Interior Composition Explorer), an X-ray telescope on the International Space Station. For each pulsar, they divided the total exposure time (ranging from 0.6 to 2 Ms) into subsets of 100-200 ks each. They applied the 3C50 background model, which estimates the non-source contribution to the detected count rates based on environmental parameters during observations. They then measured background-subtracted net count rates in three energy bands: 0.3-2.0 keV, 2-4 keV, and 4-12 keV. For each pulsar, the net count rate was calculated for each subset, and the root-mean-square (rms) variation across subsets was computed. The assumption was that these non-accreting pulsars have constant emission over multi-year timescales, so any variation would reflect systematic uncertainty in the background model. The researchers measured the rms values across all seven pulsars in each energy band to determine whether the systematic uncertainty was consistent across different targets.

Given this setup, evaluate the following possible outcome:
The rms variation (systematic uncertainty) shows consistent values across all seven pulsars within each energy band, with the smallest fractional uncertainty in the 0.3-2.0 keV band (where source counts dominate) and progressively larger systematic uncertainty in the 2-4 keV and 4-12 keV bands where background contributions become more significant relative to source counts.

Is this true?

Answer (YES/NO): NO